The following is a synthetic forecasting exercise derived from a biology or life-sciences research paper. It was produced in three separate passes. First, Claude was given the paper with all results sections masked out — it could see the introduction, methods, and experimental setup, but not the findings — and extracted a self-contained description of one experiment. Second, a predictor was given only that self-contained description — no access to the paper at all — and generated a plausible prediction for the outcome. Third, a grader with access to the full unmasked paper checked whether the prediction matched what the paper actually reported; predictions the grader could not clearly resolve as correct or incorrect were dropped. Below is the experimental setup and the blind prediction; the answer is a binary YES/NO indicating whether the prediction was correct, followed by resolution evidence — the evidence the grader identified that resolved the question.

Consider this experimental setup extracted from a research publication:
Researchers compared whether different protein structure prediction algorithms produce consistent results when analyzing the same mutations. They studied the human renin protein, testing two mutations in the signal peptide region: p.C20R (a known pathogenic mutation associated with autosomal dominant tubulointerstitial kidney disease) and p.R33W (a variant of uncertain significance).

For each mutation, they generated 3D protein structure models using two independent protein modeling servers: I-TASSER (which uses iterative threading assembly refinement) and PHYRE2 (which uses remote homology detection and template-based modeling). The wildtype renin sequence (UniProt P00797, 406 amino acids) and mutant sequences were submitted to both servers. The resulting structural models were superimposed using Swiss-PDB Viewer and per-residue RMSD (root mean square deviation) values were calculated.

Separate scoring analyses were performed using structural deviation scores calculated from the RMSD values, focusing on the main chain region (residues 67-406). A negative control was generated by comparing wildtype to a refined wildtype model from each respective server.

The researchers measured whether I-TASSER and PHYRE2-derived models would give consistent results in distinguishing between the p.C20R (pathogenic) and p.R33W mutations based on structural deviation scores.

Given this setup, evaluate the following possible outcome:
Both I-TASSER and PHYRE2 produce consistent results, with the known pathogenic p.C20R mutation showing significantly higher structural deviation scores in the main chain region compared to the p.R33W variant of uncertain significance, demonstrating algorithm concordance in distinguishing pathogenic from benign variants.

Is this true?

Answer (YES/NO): NO